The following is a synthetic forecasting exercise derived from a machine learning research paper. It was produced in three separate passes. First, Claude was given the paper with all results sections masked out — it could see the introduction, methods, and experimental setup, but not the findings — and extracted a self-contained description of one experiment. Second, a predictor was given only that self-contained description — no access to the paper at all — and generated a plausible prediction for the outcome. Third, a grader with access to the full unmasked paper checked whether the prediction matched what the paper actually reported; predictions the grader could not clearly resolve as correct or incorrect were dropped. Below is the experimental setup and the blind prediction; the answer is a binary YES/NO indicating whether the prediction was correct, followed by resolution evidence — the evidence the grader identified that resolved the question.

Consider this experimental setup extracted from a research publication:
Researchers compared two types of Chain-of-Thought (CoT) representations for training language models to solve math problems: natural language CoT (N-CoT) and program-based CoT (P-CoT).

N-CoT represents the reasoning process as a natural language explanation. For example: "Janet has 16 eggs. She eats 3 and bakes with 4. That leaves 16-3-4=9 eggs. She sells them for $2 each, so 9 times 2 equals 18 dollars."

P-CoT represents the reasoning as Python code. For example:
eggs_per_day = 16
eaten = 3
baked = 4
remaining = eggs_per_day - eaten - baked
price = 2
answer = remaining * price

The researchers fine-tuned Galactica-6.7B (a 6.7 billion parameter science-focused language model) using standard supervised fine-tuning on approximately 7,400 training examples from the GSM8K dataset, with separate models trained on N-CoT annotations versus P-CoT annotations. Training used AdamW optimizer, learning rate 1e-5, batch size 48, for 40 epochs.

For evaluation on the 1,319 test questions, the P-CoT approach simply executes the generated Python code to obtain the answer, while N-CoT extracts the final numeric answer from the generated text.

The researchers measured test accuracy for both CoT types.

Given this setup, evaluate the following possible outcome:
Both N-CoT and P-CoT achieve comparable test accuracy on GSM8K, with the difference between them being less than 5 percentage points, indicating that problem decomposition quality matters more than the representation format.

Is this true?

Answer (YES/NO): NO